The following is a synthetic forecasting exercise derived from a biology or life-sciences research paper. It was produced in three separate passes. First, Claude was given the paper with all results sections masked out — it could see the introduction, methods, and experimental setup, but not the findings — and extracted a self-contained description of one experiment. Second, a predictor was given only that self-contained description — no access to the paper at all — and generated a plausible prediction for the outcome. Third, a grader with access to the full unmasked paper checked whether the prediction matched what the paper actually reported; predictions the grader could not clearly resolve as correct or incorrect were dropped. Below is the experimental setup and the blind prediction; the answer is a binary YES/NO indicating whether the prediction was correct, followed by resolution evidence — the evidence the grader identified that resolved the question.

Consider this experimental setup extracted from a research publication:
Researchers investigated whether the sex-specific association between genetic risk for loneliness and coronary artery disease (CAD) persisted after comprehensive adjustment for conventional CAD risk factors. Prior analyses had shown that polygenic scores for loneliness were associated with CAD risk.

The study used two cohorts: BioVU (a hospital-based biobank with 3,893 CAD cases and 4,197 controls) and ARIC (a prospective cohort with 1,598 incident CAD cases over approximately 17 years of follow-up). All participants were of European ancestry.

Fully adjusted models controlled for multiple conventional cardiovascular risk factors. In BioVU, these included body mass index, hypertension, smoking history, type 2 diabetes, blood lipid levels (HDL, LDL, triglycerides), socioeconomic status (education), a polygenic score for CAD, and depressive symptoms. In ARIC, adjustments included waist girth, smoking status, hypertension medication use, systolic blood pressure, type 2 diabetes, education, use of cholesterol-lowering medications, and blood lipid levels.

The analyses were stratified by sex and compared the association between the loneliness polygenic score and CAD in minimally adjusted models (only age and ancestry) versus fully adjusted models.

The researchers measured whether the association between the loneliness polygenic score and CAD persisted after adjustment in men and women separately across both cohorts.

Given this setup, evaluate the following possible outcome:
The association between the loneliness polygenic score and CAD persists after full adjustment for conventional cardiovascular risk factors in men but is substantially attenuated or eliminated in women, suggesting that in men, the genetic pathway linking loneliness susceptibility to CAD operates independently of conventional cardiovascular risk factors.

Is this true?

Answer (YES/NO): NO